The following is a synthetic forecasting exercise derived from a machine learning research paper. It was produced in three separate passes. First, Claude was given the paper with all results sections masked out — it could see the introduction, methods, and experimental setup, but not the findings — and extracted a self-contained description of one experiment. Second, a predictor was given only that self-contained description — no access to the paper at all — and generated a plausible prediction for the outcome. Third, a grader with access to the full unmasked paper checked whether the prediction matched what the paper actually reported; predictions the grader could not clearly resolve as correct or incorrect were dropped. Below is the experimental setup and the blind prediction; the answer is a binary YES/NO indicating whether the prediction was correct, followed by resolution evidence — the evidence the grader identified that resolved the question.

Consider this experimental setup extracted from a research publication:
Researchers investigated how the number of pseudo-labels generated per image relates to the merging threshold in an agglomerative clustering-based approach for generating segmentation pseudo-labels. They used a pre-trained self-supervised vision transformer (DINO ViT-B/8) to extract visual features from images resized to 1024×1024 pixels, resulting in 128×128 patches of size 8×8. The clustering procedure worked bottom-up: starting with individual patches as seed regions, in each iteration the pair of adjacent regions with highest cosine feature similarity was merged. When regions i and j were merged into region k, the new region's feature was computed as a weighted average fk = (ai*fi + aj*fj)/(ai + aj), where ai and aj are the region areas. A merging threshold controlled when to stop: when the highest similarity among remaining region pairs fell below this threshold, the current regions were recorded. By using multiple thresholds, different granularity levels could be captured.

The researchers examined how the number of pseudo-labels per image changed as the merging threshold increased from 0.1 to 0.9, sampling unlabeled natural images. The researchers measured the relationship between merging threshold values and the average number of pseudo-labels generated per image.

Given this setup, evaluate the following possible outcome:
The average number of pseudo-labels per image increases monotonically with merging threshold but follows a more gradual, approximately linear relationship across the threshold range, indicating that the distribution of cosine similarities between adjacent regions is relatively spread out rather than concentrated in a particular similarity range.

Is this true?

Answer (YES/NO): NO